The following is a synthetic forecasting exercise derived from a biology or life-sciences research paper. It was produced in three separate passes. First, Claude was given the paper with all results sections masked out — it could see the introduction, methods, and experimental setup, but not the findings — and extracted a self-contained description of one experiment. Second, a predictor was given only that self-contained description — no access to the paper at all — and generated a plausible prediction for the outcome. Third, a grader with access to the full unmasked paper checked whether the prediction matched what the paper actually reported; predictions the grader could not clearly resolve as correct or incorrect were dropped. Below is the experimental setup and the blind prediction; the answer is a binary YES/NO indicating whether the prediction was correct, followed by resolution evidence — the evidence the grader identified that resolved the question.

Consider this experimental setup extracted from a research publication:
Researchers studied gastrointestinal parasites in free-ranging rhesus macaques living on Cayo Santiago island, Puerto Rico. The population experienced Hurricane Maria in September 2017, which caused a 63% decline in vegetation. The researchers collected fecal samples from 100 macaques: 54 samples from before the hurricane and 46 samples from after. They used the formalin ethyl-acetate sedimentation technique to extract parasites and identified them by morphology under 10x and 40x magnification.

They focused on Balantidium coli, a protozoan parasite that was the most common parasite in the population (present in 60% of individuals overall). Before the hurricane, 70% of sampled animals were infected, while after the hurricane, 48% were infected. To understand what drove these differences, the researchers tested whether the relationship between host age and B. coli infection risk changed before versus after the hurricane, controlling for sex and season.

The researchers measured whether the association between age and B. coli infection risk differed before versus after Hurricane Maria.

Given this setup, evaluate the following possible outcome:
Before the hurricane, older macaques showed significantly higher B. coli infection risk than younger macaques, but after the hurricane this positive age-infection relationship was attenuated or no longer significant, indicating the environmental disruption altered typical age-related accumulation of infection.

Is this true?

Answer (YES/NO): YES